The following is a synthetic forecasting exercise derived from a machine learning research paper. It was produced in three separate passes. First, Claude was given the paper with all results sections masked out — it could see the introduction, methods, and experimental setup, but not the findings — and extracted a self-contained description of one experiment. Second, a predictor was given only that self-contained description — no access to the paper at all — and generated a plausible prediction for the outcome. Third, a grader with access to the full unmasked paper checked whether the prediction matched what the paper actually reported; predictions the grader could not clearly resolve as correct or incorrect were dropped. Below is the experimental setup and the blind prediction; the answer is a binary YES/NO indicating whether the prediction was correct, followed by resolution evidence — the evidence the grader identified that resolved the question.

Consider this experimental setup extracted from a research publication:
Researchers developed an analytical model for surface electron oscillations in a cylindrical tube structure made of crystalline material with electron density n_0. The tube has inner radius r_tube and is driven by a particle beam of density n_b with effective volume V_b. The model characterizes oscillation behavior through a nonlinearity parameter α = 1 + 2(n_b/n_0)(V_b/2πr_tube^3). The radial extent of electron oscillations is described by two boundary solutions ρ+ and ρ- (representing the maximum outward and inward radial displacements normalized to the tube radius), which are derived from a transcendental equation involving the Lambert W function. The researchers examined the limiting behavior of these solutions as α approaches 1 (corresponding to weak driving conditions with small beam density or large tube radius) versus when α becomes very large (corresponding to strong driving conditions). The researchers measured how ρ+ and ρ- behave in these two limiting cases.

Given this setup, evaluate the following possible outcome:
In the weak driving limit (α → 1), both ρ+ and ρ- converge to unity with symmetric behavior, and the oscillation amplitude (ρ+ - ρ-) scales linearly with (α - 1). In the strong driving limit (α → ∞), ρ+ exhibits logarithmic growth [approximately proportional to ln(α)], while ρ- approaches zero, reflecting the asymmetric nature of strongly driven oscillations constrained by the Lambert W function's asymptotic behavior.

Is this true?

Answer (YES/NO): NO